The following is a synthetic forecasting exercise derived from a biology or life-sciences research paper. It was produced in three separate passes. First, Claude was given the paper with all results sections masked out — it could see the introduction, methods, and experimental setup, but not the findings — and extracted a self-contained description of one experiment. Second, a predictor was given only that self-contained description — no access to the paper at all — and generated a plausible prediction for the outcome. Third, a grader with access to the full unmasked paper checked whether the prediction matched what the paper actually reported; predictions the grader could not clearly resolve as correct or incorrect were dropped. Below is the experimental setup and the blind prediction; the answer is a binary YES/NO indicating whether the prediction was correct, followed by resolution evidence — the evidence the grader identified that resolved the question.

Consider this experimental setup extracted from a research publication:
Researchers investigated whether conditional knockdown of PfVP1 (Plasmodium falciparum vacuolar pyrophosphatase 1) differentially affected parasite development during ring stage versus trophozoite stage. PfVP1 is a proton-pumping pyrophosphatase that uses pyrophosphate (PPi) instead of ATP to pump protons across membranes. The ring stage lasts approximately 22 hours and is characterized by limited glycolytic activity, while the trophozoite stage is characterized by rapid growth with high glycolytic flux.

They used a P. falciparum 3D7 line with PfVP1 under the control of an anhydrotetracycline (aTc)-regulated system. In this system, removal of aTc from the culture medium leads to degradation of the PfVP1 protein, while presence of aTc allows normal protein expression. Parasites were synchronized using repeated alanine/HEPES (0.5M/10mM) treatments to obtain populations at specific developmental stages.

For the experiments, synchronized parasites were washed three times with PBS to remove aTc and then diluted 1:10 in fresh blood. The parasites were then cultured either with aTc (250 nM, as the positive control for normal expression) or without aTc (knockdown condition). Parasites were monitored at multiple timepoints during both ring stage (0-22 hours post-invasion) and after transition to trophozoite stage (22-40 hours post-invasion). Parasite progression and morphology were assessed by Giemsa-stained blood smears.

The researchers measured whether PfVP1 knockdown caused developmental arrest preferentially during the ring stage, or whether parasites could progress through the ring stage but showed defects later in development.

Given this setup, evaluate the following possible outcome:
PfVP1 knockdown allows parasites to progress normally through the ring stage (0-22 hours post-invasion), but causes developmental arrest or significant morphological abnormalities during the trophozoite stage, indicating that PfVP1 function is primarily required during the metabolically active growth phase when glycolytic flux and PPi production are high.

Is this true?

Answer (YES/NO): NO